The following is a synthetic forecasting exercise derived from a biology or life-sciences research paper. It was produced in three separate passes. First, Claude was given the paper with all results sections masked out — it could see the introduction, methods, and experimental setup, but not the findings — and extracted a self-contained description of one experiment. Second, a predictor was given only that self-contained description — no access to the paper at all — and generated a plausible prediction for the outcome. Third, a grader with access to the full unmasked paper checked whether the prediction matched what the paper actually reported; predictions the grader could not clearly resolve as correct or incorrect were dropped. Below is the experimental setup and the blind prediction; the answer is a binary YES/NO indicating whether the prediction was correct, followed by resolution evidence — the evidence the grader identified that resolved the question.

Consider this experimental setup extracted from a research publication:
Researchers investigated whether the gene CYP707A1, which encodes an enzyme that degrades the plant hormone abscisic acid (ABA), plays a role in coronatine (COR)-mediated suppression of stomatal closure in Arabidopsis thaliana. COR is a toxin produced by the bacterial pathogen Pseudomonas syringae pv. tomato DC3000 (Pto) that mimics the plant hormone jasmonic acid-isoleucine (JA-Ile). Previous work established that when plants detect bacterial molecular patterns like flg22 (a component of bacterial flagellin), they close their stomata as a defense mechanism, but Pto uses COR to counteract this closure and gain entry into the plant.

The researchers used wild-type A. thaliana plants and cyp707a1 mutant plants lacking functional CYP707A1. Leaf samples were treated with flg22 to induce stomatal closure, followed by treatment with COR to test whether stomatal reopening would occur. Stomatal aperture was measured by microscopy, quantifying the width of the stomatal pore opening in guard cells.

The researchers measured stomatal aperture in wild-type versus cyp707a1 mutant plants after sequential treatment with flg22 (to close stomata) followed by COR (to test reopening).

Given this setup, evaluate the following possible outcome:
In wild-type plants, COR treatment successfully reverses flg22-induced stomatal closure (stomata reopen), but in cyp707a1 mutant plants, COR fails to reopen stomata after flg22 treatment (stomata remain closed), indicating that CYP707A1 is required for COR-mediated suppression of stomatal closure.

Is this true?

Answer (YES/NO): YES